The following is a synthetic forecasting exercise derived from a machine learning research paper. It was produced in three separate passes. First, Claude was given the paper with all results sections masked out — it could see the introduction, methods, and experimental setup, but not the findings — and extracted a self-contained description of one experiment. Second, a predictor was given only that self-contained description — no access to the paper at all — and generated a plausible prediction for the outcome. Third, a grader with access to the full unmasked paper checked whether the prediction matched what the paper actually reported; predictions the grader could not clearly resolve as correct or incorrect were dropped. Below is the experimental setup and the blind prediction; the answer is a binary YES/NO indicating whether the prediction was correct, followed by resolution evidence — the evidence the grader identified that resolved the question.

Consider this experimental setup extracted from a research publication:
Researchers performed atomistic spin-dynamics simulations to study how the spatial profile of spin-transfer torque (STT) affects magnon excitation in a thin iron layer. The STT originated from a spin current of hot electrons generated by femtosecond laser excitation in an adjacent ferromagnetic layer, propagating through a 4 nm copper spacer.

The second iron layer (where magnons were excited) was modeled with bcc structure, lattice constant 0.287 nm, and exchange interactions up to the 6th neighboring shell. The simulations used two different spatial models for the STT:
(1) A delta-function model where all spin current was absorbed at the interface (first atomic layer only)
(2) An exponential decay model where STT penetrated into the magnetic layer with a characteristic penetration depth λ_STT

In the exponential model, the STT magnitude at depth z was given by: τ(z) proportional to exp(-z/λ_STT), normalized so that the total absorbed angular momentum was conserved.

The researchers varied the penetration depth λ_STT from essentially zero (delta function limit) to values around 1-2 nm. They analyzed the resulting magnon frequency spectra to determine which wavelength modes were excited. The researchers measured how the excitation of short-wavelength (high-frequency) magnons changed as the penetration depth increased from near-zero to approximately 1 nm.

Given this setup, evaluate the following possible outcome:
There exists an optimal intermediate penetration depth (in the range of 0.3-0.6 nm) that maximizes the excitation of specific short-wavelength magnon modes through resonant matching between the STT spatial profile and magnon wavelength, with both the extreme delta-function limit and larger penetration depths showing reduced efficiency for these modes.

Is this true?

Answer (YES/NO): NO